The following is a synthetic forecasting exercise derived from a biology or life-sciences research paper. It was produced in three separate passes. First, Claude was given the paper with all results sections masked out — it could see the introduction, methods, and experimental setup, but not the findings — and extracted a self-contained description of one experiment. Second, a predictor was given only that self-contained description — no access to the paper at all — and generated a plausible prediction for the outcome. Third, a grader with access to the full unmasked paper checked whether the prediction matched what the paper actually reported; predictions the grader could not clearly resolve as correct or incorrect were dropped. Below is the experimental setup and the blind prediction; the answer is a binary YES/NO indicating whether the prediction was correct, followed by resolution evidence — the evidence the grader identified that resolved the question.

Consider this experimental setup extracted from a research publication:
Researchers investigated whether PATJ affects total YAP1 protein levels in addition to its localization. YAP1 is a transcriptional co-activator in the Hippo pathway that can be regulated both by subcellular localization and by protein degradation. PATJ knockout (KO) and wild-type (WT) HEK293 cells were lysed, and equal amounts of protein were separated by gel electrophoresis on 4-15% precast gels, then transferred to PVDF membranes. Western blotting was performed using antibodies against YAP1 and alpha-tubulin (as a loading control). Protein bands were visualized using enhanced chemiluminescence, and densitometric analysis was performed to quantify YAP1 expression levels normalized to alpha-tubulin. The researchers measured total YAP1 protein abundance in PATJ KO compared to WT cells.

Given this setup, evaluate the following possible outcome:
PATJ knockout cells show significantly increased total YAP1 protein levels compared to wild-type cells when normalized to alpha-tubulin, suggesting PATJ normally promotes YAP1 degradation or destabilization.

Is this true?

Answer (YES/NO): YES